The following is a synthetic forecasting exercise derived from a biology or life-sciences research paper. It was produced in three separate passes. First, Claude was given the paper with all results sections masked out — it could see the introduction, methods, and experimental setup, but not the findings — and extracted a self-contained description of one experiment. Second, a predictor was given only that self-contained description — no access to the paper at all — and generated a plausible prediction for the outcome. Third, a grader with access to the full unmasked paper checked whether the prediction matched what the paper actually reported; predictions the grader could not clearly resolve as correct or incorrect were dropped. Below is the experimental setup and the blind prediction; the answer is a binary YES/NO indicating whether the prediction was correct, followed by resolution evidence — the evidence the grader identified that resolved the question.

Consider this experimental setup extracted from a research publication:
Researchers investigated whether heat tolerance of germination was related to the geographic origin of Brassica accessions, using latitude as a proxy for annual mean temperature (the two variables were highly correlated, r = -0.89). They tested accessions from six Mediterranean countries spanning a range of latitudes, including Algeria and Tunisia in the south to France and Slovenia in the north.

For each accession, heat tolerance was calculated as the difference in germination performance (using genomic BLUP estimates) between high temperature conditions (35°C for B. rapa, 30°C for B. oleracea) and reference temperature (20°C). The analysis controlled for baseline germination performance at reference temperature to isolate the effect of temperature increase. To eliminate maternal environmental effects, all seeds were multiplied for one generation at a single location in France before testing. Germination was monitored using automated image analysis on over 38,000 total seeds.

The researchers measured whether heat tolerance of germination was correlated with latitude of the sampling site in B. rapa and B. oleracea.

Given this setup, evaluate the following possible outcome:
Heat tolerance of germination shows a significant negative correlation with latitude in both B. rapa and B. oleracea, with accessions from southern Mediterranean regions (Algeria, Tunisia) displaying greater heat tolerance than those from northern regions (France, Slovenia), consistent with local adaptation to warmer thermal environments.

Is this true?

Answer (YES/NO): NO